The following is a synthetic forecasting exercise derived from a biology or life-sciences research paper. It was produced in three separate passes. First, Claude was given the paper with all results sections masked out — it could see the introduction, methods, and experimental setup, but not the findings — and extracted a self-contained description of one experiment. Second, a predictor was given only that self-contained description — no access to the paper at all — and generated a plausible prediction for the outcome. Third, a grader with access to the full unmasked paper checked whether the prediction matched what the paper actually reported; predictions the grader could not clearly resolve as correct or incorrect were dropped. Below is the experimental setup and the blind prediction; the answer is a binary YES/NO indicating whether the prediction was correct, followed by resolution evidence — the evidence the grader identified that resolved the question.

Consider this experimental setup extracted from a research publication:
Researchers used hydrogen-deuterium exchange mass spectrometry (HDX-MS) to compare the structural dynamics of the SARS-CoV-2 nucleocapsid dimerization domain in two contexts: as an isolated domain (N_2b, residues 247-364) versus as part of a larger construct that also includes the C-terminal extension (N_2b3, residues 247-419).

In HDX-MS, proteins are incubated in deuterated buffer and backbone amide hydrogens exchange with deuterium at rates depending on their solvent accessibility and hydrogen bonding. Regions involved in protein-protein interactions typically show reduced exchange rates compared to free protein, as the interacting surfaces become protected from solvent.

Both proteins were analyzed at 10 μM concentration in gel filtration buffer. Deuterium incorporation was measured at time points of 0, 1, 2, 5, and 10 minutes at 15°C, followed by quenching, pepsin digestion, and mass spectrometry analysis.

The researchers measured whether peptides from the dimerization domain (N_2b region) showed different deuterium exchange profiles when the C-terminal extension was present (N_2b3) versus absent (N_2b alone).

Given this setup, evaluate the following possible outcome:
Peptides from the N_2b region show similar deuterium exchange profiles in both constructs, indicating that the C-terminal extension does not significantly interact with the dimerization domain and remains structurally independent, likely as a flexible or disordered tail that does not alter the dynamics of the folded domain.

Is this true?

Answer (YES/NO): YES